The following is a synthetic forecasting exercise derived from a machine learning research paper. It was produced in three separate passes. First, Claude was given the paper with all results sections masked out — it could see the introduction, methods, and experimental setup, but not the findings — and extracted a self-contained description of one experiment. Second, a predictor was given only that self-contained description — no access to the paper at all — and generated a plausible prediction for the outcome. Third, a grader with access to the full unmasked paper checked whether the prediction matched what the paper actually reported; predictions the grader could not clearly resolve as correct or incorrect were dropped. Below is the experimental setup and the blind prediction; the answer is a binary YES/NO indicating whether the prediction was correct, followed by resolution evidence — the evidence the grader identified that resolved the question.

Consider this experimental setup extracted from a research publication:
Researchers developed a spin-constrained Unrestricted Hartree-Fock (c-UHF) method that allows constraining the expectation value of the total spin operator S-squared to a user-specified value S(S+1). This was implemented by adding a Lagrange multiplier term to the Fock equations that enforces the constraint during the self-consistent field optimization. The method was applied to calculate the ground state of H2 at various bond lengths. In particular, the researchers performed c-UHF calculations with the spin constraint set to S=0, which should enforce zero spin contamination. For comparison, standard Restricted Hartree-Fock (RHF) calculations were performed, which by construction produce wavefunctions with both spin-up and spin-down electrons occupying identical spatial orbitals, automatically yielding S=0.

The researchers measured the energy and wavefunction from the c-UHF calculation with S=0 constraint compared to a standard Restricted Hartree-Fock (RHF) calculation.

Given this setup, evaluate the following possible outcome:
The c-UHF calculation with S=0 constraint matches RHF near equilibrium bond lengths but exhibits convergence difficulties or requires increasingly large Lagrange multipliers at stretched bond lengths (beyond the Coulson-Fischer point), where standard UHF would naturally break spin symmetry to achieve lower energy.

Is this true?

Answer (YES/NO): NO